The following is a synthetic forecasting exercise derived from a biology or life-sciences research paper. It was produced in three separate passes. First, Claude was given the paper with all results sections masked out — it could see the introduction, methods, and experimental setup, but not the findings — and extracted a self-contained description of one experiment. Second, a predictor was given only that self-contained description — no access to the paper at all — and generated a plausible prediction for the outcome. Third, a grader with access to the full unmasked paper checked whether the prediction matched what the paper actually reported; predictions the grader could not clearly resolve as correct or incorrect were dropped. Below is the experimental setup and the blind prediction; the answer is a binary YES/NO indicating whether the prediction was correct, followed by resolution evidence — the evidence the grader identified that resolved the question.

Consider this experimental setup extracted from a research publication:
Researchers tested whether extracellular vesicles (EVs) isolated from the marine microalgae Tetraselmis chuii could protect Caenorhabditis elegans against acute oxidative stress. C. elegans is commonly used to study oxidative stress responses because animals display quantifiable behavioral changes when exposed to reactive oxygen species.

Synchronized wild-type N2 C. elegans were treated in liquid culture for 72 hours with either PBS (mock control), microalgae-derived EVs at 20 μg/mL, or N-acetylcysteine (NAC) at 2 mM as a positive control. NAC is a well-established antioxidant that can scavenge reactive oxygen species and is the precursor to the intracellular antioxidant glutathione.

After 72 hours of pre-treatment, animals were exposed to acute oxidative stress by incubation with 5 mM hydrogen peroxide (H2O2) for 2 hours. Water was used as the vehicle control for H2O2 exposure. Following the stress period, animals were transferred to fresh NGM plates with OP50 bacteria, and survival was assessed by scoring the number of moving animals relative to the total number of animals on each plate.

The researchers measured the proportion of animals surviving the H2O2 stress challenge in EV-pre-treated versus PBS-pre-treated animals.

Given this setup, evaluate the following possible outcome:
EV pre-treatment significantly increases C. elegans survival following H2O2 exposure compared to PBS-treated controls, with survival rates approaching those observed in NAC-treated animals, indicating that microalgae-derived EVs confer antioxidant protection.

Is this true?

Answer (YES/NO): YES